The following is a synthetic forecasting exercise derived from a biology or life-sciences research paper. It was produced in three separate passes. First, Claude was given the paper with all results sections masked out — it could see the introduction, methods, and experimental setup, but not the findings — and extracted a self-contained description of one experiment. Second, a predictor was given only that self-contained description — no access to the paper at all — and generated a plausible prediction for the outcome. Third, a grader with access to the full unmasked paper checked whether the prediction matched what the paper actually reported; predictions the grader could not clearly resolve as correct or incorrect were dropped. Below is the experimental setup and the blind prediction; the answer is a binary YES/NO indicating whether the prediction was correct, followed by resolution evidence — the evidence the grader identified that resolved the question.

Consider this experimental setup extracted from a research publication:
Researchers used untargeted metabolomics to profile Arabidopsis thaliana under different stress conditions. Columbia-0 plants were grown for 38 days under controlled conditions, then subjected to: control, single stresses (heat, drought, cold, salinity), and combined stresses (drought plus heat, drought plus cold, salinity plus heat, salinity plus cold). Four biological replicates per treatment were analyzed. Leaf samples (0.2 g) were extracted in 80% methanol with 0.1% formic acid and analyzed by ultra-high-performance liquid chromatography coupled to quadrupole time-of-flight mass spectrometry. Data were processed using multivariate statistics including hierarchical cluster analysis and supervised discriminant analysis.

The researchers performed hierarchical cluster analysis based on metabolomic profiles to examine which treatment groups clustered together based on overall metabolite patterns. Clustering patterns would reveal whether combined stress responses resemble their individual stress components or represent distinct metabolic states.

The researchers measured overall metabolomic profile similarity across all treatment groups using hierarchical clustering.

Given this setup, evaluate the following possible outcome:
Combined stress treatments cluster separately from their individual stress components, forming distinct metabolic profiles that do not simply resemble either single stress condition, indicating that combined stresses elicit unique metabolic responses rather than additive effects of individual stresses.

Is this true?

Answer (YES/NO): NO